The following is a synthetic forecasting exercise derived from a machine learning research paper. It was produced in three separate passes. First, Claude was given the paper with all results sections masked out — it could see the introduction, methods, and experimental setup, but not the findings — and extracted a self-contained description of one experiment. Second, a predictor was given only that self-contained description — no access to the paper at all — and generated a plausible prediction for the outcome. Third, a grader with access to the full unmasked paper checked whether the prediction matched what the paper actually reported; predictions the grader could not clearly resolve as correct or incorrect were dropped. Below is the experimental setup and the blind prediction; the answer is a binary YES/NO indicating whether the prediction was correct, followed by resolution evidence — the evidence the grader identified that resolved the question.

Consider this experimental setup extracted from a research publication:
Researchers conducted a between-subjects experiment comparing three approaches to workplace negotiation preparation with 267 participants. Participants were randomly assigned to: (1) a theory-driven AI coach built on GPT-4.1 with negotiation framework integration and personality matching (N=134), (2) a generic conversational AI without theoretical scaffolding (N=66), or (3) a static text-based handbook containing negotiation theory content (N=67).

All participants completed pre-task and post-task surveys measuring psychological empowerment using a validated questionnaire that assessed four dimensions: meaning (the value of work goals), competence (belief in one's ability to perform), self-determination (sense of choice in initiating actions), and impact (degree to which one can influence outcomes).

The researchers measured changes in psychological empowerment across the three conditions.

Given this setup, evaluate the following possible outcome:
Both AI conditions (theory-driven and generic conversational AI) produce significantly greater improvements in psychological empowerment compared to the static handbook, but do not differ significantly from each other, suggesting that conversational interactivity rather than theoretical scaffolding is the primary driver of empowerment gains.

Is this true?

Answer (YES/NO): NO